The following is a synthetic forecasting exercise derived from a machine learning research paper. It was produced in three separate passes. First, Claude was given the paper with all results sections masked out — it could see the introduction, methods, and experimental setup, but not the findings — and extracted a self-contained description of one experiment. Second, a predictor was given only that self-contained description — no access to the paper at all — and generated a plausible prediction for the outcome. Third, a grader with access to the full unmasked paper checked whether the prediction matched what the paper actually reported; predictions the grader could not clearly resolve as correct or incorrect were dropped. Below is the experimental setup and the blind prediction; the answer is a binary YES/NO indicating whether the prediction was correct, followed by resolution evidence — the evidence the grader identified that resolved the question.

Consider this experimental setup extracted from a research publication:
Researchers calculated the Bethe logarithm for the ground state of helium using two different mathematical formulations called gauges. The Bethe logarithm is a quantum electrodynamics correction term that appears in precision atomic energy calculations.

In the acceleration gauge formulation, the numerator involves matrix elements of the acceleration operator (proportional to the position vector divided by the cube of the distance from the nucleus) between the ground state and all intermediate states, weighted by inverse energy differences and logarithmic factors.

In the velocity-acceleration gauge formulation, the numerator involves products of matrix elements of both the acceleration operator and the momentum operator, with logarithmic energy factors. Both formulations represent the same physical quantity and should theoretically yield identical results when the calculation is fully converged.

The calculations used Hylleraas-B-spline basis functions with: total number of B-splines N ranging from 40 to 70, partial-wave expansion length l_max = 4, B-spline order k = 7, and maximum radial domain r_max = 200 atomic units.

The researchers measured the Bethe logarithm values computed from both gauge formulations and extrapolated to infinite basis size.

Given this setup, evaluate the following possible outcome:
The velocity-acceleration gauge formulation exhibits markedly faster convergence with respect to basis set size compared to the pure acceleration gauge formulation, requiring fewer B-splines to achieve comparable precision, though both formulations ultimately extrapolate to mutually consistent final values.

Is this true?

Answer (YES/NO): NO